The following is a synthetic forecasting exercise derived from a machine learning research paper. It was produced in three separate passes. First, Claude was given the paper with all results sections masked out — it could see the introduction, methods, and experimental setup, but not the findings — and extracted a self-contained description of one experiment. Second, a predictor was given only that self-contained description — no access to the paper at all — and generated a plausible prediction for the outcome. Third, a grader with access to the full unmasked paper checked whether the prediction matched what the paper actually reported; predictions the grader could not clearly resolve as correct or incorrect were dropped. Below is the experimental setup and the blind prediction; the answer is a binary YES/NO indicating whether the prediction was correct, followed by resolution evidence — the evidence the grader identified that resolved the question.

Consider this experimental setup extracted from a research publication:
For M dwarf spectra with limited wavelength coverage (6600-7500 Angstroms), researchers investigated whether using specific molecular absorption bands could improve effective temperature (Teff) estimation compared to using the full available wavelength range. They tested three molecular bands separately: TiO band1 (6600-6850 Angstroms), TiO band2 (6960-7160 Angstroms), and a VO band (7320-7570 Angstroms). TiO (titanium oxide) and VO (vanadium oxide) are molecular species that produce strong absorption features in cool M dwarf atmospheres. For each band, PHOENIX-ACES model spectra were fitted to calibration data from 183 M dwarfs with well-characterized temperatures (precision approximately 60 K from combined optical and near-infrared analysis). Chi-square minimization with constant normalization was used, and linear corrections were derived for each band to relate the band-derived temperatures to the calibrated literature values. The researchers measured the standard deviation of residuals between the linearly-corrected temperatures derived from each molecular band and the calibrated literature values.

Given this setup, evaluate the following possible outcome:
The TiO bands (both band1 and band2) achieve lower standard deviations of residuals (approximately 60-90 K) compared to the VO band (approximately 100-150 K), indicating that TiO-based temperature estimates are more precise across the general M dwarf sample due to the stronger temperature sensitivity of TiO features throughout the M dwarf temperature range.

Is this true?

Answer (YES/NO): NO